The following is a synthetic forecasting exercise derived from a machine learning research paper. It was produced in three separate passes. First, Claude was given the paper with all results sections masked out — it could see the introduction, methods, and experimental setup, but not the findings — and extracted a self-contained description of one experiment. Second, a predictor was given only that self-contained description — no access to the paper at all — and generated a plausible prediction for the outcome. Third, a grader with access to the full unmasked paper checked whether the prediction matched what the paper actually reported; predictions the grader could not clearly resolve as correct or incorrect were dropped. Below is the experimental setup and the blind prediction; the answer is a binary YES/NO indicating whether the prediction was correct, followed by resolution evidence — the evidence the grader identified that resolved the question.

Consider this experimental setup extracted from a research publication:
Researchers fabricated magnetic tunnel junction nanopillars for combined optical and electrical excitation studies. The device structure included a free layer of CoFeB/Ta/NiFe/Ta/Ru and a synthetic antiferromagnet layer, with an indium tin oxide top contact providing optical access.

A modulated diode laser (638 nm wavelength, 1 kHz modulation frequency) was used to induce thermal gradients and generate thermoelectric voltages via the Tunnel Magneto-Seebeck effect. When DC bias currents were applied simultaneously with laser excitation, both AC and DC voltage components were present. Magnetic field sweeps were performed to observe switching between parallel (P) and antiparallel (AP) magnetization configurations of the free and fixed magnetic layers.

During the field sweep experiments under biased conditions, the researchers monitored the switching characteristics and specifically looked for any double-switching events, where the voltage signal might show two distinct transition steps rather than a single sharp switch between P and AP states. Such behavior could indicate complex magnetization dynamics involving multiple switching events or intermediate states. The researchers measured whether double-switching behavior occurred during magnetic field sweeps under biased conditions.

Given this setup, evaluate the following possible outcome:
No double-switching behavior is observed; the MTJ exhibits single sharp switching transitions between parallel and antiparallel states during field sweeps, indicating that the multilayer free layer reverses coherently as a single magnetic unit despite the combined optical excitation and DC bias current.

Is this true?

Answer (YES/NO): NO